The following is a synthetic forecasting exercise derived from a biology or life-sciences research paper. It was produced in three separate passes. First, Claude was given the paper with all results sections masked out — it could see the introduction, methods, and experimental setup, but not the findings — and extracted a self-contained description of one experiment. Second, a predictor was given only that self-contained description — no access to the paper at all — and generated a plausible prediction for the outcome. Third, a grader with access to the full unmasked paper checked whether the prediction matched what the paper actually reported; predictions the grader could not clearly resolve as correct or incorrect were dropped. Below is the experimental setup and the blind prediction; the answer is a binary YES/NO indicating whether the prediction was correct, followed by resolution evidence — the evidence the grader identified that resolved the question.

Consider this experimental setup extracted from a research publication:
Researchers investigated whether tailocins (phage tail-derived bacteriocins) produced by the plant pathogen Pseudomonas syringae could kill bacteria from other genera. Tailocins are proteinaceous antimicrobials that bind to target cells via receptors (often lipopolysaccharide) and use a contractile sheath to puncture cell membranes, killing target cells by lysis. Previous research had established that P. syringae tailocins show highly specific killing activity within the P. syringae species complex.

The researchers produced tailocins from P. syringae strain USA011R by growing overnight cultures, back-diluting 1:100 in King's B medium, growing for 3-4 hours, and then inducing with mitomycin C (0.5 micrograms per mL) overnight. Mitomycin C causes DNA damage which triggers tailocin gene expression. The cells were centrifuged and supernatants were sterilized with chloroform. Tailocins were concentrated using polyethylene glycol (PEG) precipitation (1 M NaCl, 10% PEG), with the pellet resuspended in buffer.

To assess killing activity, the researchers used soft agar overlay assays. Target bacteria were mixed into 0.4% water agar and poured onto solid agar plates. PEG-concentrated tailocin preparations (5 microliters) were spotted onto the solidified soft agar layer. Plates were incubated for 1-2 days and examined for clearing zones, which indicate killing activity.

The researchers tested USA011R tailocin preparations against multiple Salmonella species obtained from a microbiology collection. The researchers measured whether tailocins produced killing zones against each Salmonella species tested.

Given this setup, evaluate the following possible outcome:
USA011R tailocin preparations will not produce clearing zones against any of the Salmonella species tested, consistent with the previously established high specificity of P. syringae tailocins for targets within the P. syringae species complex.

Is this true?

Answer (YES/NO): NO